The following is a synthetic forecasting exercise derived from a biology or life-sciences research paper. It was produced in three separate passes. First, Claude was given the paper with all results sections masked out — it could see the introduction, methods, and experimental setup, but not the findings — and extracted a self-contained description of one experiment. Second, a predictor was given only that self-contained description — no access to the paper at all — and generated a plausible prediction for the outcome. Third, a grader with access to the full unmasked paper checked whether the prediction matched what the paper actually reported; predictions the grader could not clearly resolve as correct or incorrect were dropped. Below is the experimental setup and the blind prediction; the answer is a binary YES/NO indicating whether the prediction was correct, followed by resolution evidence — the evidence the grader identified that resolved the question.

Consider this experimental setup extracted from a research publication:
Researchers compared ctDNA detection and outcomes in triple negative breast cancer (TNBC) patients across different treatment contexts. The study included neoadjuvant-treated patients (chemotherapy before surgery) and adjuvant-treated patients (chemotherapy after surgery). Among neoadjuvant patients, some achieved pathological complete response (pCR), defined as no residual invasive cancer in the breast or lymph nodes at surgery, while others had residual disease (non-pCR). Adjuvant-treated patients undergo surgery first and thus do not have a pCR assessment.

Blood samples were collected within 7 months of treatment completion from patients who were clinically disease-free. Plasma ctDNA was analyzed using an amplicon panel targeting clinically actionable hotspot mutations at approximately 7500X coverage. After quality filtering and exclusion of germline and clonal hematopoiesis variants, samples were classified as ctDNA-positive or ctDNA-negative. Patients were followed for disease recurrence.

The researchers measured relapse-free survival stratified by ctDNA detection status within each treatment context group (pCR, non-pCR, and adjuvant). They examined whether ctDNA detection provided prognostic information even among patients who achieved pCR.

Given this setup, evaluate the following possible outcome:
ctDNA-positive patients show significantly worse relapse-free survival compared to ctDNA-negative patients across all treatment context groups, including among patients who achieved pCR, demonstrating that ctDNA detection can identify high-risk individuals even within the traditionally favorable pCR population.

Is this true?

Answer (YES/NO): NO